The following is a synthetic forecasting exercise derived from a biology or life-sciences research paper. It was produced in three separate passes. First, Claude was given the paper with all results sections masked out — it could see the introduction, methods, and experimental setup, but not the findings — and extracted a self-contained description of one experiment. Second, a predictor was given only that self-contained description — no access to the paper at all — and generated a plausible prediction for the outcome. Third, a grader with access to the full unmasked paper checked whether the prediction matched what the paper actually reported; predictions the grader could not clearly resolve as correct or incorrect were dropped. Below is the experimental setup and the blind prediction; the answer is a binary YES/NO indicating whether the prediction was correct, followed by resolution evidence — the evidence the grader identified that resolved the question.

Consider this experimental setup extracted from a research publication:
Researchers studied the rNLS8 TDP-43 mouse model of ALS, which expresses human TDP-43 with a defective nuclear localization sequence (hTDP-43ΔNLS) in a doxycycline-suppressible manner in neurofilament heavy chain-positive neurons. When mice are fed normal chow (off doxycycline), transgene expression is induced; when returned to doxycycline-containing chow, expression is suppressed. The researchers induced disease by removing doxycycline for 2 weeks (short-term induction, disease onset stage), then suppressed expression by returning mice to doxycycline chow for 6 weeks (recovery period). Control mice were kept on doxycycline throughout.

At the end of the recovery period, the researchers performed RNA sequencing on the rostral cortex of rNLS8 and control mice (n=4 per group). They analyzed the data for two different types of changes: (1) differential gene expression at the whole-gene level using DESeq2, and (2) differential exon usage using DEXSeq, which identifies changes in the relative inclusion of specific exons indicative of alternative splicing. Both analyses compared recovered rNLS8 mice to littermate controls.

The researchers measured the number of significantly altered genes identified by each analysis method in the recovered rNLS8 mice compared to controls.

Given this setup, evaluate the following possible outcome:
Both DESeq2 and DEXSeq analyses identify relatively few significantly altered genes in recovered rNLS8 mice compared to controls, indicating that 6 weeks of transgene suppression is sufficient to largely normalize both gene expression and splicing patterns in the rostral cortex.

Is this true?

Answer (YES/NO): NO